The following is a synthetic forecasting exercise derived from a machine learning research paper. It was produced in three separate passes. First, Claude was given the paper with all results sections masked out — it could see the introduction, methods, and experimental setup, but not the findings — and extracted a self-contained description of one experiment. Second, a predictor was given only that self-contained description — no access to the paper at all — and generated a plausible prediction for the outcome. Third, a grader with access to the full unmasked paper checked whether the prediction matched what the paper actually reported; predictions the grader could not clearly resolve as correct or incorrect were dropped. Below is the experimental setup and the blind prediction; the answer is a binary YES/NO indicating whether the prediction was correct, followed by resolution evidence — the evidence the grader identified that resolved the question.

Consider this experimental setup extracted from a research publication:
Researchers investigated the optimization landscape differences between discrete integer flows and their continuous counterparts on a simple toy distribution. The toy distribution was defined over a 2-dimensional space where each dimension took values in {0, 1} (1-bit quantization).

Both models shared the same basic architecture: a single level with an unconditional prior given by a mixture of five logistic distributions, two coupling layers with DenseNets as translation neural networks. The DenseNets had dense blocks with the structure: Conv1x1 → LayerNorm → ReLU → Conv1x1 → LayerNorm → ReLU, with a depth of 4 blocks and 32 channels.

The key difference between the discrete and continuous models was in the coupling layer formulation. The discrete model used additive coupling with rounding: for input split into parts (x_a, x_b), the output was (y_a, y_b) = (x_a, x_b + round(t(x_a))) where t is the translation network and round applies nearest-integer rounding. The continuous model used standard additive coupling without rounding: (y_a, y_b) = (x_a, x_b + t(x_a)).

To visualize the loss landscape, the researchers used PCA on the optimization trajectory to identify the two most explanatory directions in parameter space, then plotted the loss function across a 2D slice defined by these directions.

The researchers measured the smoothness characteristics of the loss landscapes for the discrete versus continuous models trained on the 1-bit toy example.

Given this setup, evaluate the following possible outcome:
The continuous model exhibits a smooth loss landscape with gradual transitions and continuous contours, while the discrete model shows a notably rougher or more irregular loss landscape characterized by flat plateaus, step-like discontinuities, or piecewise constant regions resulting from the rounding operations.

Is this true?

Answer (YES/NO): YES